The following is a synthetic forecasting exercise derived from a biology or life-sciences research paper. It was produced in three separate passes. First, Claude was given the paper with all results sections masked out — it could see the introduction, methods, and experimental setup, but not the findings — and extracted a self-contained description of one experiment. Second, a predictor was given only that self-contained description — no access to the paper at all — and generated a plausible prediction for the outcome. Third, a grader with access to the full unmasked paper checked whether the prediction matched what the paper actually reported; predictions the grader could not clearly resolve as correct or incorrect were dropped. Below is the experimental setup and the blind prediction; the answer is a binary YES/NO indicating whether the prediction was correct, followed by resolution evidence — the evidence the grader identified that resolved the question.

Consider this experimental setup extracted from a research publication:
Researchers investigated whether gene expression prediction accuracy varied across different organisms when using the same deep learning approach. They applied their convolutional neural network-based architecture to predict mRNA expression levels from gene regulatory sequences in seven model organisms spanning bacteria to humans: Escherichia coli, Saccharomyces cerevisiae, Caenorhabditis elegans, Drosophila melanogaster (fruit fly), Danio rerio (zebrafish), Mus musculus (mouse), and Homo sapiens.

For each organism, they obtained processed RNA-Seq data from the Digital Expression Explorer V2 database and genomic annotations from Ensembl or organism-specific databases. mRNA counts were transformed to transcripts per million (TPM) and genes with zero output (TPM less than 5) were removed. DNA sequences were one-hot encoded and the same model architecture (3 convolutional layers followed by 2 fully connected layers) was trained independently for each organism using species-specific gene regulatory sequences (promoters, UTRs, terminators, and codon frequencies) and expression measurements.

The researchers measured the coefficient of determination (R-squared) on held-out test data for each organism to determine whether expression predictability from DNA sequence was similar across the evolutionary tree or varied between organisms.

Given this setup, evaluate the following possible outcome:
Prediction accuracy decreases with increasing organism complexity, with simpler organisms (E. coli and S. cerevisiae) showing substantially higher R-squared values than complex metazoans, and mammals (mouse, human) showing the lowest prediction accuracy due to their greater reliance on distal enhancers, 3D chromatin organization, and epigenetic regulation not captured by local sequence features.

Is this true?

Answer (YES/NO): NO